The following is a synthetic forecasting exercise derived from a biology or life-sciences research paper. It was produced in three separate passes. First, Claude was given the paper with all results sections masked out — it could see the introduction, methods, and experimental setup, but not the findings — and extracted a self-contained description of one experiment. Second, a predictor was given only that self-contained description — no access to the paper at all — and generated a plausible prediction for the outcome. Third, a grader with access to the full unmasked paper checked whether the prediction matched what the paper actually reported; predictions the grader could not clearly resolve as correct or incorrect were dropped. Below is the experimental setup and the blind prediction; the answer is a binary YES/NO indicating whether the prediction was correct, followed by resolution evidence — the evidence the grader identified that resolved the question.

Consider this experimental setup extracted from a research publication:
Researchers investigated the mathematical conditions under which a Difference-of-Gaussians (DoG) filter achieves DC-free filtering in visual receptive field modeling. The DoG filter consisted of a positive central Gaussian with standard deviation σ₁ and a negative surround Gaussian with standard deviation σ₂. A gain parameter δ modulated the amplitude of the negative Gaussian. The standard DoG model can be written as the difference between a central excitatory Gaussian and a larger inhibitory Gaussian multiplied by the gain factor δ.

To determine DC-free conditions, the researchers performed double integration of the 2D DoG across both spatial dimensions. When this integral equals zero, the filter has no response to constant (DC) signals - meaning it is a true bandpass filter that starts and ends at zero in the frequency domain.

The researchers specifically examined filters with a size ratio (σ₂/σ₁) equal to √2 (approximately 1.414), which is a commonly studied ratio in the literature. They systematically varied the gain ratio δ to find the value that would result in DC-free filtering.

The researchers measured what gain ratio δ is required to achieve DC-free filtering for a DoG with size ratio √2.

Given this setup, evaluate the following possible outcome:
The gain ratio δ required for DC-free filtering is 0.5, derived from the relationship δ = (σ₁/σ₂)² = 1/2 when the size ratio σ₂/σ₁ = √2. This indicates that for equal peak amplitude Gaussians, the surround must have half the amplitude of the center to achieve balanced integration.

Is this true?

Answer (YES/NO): YES